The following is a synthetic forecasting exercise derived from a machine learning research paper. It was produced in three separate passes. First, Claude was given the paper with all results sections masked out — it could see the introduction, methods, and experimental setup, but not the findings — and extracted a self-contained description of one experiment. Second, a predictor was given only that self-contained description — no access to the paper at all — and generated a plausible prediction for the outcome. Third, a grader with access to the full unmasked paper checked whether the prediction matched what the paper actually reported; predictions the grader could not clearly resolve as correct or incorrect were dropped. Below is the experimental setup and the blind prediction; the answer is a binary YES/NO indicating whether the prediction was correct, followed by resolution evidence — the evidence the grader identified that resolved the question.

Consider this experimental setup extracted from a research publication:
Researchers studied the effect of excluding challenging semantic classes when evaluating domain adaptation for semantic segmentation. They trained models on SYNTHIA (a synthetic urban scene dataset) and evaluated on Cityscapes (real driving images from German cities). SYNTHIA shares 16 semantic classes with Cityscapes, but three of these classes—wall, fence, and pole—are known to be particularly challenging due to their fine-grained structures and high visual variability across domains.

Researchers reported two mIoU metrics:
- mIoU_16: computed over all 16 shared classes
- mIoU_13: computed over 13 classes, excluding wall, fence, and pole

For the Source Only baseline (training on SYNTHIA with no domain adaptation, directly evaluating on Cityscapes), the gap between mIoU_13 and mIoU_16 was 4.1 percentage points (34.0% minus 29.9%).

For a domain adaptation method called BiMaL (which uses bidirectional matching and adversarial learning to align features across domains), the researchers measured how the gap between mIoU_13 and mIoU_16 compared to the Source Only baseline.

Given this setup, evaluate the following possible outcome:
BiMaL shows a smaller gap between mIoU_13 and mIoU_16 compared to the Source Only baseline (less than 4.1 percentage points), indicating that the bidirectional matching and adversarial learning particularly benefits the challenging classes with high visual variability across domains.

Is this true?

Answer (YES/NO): NO